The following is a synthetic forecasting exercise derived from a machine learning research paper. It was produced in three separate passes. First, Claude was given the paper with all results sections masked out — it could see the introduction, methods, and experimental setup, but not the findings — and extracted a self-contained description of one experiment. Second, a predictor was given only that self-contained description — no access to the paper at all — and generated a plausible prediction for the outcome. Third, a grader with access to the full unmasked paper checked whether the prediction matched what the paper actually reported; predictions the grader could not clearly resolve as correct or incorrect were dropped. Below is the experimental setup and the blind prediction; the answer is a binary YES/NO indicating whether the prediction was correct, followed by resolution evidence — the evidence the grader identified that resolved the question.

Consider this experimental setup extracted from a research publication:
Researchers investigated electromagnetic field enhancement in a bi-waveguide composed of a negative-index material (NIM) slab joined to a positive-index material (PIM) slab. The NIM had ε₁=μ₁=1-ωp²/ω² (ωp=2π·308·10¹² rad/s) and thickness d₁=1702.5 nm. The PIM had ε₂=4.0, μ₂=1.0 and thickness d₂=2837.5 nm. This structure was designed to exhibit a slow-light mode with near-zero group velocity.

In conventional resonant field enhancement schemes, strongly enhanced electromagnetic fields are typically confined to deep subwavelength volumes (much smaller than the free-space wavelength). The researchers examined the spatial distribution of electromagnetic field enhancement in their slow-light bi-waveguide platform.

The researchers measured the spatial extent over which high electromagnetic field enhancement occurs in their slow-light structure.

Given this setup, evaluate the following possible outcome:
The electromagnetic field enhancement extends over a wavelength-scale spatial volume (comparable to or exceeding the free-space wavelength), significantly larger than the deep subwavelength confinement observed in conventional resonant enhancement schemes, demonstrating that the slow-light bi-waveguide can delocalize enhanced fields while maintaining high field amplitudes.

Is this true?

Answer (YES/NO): YES